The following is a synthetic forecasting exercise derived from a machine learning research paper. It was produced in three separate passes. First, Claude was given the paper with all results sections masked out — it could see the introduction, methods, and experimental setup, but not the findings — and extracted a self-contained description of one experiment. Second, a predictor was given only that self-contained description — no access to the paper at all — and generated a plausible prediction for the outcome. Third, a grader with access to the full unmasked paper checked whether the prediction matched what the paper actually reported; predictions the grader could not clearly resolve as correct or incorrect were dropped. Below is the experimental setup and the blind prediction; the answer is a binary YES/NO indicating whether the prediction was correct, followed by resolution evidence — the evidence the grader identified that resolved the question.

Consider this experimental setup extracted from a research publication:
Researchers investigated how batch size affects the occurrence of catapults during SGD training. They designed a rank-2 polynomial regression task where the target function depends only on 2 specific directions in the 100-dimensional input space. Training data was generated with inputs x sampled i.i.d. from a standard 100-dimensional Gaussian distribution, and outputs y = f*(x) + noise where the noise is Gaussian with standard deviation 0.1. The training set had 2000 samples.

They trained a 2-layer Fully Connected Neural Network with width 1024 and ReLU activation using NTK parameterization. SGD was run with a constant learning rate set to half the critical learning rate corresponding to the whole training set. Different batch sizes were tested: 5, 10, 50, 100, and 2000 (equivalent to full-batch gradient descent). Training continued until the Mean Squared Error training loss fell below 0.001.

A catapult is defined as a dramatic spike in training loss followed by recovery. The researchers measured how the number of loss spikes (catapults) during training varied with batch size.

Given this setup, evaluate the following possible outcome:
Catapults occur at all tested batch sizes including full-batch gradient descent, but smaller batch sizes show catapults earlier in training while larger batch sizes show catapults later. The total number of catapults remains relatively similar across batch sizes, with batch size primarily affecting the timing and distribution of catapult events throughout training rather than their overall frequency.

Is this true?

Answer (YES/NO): NO